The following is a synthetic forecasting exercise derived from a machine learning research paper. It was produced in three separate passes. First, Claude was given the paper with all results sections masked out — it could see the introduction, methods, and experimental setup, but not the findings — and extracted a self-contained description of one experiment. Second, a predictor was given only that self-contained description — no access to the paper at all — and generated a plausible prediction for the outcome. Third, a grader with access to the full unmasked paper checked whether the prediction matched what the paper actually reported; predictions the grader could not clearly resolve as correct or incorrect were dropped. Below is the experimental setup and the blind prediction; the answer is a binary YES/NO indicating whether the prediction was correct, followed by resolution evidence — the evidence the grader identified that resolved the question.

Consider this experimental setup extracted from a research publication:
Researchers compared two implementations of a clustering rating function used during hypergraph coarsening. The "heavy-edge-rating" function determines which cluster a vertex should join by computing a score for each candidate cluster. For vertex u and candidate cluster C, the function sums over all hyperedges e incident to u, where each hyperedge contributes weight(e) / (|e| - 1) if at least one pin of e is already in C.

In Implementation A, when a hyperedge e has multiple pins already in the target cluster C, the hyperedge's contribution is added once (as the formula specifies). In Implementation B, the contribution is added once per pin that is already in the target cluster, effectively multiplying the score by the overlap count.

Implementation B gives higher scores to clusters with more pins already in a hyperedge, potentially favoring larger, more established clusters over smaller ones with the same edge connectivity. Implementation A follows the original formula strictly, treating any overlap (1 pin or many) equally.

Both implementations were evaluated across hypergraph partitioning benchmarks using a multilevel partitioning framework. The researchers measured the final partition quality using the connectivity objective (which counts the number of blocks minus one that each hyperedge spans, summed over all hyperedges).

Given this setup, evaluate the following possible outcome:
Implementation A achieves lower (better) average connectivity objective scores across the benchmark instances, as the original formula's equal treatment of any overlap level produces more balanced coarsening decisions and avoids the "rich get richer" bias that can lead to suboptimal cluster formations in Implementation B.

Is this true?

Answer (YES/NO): YES